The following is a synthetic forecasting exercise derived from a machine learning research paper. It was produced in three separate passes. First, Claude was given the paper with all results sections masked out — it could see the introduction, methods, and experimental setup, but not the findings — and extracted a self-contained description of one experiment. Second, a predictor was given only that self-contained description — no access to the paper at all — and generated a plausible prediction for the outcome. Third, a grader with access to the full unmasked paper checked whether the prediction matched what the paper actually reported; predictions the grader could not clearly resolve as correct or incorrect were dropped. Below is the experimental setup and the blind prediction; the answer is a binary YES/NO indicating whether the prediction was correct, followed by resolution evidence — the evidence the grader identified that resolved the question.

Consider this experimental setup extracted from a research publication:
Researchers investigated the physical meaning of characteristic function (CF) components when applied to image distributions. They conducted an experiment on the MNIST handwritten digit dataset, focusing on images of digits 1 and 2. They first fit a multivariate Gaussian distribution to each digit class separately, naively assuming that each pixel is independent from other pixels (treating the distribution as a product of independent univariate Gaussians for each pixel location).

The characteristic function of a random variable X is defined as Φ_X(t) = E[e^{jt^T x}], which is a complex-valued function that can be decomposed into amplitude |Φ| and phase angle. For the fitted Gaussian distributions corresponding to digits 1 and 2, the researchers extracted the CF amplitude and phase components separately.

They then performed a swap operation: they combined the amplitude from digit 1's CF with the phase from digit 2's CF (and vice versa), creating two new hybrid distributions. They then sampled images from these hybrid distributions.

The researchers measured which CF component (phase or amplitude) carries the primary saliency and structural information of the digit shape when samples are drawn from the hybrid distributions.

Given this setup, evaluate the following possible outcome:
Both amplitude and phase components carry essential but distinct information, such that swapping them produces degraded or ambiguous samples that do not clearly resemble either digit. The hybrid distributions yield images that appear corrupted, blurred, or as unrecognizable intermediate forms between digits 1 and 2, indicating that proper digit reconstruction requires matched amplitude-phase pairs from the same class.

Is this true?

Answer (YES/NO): NO